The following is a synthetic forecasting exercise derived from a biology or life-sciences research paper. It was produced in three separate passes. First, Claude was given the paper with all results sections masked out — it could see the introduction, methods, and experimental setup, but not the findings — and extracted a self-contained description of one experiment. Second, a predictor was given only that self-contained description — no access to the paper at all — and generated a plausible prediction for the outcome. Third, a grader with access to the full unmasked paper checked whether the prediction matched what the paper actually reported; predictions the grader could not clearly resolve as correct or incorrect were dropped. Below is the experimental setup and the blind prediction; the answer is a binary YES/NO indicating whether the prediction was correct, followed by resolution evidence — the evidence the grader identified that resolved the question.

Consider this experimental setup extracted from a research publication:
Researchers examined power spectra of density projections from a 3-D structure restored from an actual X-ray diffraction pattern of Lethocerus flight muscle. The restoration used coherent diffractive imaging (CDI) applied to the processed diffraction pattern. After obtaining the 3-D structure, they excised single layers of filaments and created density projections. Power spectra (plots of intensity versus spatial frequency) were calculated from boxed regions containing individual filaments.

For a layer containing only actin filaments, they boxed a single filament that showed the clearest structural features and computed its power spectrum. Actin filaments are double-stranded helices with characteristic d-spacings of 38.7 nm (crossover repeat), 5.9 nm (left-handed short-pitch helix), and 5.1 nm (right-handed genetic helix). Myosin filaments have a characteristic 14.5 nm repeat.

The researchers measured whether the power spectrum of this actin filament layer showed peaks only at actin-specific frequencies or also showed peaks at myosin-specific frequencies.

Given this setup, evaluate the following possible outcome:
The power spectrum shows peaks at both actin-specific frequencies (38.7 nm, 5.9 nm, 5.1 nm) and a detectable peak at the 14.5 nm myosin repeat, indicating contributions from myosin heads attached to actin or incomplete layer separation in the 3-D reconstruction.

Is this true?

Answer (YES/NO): YES